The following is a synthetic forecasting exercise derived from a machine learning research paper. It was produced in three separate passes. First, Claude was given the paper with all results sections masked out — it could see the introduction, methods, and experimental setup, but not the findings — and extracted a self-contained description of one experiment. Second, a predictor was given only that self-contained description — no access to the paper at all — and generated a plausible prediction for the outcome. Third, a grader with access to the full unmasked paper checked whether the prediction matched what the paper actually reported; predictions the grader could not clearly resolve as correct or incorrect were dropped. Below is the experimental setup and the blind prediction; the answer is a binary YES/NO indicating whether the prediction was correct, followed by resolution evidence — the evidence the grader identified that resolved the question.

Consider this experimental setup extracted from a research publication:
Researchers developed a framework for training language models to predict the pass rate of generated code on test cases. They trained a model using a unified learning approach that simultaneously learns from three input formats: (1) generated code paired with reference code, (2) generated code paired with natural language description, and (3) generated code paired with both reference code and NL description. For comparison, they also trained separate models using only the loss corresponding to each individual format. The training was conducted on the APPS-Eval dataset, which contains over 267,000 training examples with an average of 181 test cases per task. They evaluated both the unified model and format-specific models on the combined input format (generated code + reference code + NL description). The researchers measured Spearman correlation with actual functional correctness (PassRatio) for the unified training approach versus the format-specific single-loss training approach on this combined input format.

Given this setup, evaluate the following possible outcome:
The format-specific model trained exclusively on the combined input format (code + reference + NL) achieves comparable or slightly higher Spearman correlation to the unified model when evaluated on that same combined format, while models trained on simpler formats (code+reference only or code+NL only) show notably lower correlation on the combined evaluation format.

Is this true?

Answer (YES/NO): NO